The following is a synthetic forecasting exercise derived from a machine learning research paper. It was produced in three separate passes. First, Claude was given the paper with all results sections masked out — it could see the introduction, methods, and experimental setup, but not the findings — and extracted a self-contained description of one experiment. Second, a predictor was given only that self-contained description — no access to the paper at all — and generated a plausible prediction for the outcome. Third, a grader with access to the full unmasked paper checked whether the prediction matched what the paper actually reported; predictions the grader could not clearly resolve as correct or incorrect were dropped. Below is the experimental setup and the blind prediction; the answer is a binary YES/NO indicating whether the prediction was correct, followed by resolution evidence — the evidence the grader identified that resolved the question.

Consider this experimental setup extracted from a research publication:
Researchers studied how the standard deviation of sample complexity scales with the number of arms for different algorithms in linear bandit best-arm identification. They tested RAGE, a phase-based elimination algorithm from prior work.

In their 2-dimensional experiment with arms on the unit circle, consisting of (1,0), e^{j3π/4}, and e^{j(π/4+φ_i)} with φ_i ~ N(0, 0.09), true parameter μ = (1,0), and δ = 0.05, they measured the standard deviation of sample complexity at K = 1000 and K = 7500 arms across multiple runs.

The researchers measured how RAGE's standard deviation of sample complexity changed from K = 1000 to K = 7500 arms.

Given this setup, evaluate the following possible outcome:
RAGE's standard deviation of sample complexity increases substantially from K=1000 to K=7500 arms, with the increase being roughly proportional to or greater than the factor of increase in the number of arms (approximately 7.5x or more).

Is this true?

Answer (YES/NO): NO